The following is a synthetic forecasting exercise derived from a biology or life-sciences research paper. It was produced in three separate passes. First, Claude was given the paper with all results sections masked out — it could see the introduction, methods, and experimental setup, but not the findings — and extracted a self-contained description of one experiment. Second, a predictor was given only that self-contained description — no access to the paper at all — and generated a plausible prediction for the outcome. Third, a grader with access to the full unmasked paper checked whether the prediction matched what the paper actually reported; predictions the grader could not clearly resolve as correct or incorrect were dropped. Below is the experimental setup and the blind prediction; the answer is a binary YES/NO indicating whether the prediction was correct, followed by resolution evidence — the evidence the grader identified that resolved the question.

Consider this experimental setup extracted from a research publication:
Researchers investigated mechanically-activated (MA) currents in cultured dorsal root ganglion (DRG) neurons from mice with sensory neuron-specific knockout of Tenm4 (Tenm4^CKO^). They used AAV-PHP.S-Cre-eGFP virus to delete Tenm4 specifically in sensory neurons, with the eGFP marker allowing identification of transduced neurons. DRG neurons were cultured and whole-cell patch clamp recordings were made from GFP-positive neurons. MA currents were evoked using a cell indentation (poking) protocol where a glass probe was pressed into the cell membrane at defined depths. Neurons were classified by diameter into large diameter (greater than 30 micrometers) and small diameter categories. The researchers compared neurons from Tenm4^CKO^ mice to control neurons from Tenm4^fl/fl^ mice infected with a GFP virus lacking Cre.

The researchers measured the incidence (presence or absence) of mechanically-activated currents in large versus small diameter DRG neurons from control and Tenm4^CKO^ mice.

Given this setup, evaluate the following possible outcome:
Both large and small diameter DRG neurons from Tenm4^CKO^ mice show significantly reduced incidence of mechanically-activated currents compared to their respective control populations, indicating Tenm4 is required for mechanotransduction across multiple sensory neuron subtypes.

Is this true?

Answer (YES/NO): NO